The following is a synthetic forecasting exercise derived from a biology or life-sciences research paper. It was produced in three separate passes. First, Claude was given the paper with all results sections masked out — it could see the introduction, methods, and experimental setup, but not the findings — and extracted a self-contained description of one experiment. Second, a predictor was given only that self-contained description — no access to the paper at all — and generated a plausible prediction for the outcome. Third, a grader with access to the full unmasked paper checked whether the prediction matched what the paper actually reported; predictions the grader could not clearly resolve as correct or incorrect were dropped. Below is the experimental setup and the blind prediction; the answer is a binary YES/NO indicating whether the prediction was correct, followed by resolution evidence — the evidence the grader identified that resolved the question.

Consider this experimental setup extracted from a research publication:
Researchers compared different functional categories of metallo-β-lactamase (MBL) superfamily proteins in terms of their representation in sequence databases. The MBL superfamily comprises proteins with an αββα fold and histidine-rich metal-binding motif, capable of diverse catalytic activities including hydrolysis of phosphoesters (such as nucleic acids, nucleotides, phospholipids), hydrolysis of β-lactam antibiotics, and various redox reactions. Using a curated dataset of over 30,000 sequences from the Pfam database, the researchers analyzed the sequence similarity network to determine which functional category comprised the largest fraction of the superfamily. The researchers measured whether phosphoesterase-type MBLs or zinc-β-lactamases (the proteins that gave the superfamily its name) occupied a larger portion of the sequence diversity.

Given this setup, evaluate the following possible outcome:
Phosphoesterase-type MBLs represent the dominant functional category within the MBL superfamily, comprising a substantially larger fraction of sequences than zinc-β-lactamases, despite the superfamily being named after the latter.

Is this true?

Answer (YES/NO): YES